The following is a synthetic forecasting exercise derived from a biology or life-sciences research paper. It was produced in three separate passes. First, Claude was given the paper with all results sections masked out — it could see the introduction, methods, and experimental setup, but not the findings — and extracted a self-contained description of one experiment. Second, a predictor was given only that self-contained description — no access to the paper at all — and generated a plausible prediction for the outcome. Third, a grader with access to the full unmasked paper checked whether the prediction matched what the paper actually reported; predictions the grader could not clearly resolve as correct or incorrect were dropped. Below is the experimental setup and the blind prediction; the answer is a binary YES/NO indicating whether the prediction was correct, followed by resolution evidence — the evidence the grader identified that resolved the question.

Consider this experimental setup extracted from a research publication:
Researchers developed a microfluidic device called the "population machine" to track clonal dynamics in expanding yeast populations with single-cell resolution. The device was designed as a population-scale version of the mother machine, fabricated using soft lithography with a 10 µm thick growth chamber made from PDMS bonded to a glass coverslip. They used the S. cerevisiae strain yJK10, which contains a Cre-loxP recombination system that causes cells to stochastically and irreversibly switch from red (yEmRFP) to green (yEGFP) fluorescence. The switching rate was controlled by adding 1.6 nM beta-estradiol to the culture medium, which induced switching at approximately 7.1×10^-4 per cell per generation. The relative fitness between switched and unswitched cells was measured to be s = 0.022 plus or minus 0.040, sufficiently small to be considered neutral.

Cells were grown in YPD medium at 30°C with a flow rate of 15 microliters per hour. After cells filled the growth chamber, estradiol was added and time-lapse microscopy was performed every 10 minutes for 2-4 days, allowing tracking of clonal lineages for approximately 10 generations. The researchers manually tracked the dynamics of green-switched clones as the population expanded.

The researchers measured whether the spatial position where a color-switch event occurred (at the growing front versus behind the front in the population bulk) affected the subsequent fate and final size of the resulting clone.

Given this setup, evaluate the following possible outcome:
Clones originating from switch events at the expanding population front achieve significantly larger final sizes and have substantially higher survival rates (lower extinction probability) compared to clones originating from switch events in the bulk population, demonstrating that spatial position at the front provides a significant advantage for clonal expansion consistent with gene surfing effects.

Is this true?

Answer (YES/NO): YES